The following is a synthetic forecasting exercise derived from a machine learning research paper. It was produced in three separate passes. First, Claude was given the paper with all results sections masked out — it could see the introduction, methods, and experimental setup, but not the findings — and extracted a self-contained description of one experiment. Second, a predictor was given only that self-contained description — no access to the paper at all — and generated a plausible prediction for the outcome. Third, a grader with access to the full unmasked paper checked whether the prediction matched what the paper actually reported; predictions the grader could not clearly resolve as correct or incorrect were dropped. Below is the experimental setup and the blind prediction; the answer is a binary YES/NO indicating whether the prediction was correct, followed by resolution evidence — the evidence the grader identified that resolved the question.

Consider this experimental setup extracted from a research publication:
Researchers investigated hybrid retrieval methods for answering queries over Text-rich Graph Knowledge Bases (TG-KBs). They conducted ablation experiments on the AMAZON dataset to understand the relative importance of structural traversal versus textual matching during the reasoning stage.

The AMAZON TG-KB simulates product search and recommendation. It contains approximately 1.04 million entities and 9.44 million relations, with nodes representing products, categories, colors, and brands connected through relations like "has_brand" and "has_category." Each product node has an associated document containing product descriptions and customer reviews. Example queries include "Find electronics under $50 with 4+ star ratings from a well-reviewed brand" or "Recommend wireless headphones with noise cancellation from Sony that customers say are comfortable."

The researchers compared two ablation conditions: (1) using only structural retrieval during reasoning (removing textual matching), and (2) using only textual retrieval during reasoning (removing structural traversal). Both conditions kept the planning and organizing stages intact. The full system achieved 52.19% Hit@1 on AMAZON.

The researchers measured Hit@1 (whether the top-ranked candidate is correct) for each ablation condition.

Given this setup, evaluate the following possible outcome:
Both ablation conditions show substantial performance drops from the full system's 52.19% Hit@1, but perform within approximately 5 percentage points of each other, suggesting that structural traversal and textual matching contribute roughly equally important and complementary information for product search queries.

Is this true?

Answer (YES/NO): NO